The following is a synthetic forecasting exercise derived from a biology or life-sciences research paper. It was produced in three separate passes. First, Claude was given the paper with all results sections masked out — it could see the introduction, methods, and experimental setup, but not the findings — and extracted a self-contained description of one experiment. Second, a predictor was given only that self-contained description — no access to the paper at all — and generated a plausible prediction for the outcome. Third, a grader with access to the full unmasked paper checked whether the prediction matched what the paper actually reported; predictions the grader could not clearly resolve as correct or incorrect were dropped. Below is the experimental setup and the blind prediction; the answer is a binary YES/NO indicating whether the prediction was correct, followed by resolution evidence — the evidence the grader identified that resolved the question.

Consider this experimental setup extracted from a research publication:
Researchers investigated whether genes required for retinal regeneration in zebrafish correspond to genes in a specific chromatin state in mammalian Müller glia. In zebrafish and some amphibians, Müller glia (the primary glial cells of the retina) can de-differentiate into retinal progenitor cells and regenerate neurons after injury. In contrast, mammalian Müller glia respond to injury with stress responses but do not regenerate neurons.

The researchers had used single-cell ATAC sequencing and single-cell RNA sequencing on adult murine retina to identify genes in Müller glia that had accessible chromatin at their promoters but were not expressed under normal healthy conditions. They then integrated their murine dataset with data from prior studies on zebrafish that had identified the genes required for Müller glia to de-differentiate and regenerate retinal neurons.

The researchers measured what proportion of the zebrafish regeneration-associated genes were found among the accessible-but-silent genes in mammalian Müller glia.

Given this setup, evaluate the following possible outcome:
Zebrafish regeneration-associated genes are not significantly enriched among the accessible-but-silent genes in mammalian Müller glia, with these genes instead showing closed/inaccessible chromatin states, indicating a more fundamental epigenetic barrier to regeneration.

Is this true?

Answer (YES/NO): NO